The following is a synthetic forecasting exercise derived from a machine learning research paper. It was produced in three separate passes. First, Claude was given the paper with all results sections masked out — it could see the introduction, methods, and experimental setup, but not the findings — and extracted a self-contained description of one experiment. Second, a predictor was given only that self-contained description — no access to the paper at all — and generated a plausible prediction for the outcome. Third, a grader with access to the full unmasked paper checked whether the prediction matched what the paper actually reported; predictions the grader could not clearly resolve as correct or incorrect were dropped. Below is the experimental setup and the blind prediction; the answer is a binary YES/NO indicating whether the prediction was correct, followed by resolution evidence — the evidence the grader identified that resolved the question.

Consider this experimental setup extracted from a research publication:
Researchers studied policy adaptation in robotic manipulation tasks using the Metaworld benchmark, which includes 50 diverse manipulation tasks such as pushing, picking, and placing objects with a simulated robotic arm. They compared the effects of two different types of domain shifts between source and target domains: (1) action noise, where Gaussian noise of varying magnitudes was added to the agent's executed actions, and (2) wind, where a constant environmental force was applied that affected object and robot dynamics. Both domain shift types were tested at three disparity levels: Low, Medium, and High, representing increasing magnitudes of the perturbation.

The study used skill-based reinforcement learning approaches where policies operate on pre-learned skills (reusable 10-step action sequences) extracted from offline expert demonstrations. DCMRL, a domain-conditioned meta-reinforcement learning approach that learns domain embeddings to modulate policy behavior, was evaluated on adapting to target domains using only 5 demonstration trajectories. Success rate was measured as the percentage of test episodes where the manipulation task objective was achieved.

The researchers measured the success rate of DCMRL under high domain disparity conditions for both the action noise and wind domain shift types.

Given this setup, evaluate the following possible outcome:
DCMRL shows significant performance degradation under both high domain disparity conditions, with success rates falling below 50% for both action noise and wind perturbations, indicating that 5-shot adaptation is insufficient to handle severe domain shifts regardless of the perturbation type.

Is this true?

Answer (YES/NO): NO